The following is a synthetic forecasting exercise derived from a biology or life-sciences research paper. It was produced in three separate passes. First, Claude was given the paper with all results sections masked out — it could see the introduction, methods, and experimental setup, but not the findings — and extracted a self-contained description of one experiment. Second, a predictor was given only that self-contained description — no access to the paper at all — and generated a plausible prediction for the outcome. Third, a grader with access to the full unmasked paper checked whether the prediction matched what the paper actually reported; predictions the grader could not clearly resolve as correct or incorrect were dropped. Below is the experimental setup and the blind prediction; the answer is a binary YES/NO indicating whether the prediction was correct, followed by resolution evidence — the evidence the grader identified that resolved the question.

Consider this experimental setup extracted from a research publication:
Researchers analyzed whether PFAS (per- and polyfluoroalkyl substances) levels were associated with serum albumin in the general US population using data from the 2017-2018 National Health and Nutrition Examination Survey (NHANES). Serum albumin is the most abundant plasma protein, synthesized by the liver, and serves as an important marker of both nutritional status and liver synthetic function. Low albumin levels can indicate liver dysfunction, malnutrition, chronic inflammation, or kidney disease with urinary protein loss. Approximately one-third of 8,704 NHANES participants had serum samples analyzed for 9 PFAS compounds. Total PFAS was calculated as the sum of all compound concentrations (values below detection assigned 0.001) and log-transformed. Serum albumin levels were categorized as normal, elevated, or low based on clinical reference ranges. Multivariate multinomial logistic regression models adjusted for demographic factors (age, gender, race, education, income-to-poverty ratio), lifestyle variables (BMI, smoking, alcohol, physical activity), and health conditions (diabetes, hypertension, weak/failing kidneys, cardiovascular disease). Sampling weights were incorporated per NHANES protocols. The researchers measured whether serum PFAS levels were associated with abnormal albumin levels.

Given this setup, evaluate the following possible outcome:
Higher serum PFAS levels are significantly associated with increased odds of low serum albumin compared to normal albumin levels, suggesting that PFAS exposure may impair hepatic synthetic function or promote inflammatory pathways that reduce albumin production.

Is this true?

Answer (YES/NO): NO